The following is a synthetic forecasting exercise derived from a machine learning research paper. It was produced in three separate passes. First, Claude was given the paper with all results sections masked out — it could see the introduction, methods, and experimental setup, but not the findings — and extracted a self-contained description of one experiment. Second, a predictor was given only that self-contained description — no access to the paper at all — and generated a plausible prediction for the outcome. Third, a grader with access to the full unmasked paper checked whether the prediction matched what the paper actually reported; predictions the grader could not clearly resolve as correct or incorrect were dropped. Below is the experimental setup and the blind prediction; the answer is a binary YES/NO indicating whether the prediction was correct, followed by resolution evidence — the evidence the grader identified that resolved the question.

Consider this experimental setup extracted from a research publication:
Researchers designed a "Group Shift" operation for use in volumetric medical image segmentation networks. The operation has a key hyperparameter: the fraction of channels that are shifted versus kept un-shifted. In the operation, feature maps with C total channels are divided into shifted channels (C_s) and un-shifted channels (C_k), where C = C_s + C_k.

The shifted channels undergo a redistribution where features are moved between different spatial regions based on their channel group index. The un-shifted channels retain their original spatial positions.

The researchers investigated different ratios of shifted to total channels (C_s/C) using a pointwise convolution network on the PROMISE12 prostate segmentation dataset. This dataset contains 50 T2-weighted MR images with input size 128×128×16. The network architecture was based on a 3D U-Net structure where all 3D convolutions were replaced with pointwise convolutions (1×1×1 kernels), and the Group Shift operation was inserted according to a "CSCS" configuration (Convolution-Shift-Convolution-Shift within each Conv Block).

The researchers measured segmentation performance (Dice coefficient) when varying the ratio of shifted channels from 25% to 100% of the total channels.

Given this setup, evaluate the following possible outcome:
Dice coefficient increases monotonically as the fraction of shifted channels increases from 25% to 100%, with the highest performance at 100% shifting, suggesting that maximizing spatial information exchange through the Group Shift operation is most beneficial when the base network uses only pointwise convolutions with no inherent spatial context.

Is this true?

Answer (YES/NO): NO